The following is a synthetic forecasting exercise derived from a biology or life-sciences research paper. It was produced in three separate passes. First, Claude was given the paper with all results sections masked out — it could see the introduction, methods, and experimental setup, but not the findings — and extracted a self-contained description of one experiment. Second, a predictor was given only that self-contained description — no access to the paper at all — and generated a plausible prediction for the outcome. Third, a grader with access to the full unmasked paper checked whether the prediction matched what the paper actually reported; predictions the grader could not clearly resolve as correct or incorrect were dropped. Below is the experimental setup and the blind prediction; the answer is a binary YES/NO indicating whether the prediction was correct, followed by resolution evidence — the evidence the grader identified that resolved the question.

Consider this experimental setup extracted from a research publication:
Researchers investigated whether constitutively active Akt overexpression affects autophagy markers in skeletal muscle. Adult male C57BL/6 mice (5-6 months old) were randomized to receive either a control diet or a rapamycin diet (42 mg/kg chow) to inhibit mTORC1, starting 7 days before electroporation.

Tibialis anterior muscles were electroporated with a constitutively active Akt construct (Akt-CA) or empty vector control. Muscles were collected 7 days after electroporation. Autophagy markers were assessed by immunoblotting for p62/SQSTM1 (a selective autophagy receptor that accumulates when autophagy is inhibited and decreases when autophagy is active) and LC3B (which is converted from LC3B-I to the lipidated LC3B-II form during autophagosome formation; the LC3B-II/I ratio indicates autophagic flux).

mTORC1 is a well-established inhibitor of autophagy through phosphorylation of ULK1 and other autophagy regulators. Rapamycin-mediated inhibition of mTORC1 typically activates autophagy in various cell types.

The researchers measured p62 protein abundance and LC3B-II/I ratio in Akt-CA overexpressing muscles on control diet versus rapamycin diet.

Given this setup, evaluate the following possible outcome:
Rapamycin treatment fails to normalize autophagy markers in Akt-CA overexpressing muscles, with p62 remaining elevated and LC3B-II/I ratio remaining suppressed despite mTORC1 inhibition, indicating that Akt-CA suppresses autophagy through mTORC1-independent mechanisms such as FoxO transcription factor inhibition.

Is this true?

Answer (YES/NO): NO